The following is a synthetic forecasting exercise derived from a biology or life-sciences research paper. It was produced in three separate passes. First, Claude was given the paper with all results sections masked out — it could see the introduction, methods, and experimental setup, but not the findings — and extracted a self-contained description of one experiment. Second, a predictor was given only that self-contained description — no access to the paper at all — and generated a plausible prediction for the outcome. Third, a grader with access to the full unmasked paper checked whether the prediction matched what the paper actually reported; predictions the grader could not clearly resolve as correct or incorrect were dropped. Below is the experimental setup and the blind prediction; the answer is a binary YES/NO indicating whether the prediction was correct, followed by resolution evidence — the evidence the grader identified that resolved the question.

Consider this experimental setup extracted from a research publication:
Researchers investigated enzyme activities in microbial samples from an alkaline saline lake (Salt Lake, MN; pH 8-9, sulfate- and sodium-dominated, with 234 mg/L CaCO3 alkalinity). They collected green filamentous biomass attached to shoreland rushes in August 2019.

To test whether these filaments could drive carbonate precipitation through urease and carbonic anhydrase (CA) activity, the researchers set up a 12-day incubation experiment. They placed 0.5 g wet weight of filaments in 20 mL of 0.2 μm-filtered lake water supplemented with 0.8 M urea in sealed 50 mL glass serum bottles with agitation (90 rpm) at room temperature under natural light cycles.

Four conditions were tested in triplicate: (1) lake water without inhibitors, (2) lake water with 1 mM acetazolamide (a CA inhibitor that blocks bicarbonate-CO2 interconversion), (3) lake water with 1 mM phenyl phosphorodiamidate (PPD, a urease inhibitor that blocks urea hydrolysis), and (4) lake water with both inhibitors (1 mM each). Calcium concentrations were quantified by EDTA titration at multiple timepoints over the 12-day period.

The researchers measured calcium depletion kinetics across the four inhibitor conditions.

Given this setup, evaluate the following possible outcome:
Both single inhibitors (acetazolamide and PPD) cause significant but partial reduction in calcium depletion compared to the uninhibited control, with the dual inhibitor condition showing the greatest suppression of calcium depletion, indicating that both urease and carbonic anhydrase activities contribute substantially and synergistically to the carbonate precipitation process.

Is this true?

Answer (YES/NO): NO